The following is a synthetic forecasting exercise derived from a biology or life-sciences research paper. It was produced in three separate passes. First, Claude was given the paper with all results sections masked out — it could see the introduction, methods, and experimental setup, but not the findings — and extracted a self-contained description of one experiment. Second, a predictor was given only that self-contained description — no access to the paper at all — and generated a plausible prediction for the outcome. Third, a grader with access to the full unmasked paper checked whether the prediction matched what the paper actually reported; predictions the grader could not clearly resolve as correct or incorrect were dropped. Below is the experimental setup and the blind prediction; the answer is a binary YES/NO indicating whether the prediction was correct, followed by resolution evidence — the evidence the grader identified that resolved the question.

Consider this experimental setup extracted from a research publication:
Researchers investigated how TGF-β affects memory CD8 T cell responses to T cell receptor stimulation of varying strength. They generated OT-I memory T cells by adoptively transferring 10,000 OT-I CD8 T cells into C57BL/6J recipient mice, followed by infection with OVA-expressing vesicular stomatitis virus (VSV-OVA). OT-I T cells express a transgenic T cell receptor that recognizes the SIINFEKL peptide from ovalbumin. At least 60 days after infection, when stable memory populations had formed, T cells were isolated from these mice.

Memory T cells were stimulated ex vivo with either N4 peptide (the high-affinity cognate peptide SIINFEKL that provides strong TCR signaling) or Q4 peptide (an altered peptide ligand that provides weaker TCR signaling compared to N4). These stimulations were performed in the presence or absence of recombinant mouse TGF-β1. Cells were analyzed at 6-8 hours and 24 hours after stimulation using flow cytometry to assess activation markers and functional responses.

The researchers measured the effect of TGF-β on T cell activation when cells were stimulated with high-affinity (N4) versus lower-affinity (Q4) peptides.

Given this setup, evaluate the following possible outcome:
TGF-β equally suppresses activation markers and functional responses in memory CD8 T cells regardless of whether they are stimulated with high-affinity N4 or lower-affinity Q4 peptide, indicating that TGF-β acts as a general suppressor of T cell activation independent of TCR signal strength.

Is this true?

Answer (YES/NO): NO